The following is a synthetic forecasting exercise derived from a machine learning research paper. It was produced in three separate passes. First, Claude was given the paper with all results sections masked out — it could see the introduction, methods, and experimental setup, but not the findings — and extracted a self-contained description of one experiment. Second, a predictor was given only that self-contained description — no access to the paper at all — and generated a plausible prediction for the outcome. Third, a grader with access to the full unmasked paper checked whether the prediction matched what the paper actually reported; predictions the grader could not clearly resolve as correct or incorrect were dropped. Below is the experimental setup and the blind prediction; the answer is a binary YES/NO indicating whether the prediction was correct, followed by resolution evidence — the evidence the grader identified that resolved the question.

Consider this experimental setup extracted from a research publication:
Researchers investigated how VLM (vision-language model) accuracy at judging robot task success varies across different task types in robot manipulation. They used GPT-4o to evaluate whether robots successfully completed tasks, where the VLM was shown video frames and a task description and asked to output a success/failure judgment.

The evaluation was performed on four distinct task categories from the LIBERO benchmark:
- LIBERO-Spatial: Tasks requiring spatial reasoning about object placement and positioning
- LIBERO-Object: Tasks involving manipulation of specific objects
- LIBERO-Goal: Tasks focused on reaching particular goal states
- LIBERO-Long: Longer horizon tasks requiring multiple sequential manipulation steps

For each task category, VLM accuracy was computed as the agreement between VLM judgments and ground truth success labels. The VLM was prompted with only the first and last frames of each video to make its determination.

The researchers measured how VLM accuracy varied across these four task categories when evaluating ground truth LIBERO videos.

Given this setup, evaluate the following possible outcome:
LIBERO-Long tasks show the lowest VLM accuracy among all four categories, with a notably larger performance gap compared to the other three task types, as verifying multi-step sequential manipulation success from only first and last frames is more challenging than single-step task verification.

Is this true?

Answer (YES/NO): NO